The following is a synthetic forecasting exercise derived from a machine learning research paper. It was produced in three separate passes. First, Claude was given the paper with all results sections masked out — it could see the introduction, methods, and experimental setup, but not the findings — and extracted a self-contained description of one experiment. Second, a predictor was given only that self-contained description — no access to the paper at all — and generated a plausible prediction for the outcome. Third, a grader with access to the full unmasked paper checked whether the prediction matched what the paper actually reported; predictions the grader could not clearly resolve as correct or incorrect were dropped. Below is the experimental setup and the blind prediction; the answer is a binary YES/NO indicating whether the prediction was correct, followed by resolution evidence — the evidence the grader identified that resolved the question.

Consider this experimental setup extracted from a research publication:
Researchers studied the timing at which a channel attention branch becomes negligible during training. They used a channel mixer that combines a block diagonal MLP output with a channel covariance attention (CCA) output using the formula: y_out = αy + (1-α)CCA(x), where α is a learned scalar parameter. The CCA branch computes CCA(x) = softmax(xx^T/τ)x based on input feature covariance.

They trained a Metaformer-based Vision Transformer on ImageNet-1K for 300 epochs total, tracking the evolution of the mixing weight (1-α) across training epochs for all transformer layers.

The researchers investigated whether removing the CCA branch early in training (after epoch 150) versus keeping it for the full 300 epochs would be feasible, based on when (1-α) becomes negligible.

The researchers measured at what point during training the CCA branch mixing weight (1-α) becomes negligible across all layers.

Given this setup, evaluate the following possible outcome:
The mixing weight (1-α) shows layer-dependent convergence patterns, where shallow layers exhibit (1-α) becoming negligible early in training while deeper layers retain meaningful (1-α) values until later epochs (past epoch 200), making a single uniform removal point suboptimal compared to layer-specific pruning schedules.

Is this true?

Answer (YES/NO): NO